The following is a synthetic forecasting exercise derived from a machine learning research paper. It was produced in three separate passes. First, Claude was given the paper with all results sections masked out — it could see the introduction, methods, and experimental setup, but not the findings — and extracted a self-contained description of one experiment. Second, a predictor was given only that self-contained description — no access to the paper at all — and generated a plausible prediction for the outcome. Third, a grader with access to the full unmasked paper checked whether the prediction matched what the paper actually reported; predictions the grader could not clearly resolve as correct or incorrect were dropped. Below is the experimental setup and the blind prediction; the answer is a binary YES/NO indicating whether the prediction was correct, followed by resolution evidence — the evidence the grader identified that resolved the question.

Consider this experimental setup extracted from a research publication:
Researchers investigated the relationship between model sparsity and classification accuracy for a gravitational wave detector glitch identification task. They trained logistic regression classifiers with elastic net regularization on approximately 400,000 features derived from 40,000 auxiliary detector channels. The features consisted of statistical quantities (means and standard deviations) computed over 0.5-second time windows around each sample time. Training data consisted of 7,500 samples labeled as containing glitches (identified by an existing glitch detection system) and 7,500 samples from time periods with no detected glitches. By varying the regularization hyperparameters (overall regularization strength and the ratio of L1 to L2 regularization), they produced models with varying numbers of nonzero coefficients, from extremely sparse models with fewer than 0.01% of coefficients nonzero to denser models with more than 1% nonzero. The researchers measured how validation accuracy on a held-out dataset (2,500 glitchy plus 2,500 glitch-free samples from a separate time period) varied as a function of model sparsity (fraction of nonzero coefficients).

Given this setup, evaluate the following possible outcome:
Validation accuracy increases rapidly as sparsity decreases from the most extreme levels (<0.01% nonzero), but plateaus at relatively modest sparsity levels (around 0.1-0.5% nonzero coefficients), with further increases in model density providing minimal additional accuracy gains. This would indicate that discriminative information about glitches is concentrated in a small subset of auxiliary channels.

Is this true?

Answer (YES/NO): NO